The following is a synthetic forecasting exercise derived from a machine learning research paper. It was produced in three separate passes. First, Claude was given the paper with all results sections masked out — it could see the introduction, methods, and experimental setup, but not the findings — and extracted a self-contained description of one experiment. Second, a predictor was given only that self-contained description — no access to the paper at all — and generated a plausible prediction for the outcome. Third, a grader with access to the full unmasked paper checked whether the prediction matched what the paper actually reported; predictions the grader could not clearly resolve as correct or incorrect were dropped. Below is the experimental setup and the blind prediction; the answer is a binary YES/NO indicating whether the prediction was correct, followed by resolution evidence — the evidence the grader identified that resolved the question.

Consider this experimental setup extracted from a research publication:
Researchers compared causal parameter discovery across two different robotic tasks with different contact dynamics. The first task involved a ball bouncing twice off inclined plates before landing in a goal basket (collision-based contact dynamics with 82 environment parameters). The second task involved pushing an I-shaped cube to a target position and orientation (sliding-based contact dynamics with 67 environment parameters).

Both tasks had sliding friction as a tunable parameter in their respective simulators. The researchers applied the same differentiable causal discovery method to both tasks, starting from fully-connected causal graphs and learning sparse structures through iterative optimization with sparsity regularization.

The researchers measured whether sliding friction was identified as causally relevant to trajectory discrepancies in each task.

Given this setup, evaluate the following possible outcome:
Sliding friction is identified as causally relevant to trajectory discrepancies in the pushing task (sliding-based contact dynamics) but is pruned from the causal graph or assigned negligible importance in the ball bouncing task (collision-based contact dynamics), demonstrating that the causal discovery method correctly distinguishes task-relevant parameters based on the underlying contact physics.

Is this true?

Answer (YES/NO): YES